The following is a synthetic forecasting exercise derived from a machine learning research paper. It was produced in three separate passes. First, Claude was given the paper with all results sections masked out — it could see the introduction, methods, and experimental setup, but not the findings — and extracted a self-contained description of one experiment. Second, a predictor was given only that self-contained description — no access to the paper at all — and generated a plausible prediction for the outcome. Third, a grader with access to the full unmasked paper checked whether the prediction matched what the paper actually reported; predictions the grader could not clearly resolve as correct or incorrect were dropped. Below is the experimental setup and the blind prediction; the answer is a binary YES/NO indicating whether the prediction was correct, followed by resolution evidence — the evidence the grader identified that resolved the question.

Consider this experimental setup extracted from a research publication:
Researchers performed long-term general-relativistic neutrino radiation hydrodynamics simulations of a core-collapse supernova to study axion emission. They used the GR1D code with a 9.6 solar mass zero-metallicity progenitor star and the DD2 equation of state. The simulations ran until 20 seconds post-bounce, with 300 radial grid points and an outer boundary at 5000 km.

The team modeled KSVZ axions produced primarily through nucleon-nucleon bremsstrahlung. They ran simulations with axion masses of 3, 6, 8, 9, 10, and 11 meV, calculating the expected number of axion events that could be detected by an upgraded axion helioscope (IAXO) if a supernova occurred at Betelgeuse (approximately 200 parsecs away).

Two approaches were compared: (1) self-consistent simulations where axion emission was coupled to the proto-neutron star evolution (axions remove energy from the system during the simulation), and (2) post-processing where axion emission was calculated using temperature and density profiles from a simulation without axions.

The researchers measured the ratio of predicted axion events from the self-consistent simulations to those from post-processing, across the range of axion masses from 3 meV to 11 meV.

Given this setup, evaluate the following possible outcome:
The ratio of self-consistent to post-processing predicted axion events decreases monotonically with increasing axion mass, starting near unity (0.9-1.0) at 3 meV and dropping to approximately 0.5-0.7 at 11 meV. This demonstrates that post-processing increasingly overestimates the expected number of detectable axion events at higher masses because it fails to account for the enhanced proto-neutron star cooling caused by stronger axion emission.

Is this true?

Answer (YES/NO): NO